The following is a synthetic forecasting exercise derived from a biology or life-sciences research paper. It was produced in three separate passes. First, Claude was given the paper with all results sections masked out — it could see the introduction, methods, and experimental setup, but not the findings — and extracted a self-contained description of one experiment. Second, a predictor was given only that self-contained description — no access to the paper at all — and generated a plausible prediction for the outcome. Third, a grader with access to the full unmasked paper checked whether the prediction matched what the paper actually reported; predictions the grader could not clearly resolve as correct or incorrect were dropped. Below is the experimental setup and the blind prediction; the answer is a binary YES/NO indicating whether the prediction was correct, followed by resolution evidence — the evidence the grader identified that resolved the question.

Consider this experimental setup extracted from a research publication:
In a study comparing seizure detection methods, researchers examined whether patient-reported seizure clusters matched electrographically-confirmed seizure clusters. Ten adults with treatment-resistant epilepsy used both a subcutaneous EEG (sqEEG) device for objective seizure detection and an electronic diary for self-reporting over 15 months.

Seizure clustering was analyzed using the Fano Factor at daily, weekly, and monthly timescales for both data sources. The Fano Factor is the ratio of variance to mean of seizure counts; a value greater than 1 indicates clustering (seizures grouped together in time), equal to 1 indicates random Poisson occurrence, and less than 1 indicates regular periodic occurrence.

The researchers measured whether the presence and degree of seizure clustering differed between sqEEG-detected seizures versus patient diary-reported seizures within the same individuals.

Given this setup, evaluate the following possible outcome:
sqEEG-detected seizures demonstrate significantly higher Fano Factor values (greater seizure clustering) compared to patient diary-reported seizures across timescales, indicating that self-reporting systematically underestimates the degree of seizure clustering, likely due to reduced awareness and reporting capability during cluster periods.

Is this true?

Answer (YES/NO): NO